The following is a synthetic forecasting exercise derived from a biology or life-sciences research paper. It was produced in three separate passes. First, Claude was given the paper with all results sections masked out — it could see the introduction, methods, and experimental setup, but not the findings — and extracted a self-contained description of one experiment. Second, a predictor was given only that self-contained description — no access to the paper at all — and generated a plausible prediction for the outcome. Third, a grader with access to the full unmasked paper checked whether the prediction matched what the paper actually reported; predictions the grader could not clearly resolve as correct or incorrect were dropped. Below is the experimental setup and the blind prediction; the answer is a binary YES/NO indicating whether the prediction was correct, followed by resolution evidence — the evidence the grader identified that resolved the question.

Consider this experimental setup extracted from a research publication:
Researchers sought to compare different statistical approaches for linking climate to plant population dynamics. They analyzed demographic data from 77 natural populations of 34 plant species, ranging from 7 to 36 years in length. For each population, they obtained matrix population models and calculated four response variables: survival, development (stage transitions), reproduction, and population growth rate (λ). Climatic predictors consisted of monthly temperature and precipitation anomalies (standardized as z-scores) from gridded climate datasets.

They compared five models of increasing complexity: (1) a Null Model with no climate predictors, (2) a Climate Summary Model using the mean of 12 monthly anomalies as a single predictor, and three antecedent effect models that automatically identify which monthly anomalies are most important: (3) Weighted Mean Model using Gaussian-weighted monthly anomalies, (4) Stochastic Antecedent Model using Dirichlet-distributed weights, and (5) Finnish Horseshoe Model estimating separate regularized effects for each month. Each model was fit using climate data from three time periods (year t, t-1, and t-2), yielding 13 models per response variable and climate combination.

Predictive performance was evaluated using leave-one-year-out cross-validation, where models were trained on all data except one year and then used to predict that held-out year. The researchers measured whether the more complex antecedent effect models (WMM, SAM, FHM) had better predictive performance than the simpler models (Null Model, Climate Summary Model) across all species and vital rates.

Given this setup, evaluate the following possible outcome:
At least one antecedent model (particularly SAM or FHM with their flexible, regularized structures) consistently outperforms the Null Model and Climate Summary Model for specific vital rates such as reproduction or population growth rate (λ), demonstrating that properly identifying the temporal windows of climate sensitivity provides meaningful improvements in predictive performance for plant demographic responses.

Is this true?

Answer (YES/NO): NO